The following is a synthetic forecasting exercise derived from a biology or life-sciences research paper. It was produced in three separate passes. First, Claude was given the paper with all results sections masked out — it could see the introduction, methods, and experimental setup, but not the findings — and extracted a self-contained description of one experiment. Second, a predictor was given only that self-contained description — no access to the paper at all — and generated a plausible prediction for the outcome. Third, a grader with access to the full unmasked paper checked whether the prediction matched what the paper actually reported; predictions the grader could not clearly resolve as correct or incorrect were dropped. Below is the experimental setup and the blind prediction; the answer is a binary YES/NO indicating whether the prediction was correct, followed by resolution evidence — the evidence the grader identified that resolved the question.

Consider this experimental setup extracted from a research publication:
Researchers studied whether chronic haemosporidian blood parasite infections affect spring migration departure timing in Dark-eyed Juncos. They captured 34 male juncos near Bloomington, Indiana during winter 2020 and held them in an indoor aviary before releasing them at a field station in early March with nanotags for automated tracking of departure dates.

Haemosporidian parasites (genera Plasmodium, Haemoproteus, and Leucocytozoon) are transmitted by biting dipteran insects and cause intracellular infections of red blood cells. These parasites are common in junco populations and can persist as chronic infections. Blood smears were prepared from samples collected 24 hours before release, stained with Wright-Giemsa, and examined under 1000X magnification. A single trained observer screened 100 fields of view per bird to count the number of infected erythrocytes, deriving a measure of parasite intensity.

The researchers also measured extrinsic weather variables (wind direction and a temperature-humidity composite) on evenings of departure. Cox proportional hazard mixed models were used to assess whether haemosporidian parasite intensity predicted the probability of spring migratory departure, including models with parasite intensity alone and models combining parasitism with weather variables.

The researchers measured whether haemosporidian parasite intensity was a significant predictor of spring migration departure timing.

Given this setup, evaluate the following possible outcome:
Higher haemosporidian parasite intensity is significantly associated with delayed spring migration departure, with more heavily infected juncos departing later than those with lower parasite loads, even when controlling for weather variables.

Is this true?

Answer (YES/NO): NO